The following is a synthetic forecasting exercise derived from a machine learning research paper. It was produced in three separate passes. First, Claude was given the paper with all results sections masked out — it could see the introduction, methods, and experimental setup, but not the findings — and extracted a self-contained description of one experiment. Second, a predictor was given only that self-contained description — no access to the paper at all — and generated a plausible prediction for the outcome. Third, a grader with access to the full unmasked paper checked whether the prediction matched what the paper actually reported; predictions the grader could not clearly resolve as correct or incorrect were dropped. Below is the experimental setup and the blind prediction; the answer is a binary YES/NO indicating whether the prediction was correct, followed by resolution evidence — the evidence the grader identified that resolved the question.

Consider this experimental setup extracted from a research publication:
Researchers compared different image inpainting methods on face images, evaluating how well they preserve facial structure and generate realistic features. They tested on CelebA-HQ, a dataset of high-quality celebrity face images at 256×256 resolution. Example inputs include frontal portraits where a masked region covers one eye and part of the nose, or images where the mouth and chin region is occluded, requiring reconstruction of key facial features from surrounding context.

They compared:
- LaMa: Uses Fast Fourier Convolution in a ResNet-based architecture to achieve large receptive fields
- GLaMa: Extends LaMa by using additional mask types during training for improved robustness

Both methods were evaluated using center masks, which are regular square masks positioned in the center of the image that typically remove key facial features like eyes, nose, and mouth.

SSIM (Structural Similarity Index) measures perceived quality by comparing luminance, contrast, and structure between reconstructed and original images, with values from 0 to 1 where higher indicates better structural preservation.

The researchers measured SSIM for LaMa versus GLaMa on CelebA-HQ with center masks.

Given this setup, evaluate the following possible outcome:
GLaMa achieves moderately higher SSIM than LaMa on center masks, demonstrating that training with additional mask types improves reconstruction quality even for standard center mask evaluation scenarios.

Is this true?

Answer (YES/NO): YES